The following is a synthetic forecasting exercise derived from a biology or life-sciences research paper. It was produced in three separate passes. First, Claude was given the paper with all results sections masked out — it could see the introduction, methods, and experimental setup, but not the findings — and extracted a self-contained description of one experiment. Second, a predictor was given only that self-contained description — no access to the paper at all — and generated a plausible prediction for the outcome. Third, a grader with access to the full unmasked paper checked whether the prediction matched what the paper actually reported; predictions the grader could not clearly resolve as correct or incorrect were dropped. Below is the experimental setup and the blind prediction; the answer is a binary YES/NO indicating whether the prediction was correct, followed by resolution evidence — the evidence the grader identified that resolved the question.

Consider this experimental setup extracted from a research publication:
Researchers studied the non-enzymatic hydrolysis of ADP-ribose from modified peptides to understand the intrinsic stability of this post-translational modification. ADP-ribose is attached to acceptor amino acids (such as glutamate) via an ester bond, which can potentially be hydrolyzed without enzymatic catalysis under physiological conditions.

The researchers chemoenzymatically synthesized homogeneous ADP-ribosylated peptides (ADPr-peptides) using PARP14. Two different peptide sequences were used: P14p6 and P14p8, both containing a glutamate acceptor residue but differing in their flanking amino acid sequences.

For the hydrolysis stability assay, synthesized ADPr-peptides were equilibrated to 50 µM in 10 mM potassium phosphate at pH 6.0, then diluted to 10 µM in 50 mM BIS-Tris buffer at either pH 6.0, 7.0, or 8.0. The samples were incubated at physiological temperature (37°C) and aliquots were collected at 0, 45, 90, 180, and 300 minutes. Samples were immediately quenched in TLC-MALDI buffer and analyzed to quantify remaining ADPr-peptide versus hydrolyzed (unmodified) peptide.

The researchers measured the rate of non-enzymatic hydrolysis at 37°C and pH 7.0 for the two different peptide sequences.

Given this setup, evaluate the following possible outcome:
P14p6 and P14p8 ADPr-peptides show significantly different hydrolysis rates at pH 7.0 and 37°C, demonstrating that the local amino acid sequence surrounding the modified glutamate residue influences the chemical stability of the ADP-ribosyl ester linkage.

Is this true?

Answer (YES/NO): NO